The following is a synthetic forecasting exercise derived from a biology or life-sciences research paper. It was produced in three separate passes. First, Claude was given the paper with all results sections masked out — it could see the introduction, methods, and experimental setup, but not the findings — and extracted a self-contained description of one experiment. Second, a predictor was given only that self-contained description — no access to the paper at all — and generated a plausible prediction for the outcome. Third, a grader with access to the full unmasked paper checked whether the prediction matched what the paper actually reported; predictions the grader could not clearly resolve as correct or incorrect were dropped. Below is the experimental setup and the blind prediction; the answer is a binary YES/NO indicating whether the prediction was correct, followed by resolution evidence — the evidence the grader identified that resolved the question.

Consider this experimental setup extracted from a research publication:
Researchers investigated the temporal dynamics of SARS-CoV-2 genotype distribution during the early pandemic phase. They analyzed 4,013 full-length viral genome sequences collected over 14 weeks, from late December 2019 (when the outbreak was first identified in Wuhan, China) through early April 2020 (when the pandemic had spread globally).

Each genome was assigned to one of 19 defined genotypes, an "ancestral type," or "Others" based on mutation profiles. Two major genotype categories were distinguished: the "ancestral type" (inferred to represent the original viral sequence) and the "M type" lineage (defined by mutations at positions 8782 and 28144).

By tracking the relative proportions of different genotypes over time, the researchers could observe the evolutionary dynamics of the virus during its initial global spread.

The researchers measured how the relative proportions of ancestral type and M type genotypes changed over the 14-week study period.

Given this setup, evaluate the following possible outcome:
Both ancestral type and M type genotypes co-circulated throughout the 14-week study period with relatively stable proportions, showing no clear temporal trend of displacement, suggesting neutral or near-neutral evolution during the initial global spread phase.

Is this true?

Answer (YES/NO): NO